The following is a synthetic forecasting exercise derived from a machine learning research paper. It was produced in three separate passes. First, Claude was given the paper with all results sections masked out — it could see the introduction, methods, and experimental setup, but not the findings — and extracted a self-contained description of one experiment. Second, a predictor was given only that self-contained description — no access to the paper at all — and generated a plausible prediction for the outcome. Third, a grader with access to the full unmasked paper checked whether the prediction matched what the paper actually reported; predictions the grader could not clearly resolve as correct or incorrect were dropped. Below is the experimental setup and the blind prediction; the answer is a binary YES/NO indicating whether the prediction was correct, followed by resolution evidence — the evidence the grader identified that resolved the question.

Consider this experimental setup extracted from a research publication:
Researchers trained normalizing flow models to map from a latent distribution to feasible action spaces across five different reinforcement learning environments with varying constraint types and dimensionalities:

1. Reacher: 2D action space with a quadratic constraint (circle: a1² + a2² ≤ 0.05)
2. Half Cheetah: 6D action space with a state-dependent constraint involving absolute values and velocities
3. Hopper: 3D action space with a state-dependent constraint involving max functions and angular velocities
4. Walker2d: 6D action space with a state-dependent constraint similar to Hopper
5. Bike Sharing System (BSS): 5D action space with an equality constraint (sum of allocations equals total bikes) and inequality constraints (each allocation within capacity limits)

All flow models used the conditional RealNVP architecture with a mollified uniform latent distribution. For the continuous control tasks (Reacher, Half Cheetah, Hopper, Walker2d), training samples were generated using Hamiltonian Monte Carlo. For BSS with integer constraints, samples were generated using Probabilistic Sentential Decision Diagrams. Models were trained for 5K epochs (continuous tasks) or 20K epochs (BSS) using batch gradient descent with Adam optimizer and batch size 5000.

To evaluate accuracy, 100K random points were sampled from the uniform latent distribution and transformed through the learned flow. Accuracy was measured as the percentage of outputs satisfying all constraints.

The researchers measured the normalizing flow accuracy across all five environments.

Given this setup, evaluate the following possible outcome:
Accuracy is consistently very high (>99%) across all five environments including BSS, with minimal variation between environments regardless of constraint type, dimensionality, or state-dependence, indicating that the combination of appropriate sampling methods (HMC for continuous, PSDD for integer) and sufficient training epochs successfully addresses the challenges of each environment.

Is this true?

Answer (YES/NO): NO